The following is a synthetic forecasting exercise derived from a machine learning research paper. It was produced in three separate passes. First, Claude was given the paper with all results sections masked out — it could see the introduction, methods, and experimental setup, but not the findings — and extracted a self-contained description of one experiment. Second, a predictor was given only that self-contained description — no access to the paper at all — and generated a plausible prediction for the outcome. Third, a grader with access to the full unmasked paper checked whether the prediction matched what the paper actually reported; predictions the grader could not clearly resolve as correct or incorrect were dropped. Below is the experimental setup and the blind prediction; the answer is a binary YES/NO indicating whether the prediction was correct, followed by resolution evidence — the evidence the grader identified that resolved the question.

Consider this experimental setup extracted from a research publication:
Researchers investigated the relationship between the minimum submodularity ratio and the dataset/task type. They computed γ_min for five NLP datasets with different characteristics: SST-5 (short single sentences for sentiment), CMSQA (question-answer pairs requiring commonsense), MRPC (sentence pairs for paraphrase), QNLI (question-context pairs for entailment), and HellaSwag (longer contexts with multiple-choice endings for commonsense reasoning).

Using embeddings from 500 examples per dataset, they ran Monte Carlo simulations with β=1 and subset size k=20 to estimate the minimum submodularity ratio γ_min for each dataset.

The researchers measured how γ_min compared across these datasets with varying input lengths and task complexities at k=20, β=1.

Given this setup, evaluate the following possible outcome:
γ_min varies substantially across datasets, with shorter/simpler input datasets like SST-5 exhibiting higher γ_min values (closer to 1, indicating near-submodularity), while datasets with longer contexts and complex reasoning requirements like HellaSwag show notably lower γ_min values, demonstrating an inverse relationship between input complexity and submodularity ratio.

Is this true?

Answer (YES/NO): NO